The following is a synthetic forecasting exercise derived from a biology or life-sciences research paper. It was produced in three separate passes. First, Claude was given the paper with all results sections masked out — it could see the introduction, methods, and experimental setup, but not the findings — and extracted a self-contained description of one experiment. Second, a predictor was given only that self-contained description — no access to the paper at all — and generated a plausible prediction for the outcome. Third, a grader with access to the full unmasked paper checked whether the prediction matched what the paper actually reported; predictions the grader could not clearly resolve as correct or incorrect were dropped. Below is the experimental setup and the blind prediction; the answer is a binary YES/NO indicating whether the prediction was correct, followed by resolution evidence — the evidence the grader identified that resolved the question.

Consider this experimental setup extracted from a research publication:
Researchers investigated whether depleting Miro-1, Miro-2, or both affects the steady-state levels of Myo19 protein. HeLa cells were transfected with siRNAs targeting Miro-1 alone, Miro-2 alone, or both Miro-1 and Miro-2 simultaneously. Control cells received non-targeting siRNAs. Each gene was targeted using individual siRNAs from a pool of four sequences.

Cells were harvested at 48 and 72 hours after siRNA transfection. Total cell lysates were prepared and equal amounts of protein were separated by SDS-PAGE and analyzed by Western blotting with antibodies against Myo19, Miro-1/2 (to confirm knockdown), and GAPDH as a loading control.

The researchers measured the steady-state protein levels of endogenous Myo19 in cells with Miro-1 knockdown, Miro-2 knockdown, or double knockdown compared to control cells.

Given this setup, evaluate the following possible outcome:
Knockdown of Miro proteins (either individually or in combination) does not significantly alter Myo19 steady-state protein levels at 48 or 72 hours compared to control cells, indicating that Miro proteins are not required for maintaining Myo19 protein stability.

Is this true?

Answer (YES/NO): NO